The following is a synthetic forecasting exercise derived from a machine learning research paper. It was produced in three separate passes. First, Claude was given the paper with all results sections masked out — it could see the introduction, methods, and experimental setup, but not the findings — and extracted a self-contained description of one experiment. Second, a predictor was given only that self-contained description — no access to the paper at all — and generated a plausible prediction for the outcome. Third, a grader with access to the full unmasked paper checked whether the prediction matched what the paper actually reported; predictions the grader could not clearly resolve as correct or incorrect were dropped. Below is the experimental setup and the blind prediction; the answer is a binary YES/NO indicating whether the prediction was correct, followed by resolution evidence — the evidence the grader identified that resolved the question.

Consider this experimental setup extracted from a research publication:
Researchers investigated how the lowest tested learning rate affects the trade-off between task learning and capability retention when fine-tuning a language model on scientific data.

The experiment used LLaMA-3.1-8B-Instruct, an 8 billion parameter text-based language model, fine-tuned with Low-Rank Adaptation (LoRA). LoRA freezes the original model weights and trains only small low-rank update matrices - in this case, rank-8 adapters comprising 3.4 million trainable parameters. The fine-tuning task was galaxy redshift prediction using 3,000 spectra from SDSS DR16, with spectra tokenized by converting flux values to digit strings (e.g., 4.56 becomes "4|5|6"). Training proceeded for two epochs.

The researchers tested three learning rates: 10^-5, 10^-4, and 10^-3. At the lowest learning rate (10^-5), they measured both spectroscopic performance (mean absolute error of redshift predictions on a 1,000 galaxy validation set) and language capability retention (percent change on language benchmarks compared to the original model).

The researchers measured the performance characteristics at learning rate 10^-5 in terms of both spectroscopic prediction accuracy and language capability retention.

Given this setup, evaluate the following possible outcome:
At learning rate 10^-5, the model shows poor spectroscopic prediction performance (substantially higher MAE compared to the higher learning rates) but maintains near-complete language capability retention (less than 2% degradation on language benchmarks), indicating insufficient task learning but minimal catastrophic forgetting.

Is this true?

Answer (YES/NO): NO